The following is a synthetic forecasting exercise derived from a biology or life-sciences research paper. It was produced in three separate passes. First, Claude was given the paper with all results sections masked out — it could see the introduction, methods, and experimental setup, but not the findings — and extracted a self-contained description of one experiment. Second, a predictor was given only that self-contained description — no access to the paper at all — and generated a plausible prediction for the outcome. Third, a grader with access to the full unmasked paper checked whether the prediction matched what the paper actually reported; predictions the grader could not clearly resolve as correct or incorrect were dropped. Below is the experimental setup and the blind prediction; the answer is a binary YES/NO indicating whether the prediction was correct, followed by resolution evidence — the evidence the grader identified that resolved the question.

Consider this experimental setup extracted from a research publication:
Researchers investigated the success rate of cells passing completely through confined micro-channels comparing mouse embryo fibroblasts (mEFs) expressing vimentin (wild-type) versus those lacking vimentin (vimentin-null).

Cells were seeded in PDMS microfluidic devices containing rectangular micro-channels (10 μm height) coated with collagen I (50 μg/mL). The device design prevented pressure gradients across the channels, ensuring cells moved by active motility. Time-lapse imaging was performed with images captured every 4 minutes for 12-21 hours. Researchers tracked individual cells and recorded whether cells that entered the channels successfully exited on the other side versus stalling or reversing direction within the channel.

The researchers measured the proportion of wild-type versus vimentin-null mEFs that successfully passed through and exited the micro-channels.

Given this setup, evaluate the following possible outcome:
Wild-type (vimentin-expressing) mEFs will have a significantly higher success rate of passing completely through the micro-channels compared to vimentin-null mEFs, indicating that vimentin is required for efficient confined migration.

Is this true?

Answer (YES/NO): NO